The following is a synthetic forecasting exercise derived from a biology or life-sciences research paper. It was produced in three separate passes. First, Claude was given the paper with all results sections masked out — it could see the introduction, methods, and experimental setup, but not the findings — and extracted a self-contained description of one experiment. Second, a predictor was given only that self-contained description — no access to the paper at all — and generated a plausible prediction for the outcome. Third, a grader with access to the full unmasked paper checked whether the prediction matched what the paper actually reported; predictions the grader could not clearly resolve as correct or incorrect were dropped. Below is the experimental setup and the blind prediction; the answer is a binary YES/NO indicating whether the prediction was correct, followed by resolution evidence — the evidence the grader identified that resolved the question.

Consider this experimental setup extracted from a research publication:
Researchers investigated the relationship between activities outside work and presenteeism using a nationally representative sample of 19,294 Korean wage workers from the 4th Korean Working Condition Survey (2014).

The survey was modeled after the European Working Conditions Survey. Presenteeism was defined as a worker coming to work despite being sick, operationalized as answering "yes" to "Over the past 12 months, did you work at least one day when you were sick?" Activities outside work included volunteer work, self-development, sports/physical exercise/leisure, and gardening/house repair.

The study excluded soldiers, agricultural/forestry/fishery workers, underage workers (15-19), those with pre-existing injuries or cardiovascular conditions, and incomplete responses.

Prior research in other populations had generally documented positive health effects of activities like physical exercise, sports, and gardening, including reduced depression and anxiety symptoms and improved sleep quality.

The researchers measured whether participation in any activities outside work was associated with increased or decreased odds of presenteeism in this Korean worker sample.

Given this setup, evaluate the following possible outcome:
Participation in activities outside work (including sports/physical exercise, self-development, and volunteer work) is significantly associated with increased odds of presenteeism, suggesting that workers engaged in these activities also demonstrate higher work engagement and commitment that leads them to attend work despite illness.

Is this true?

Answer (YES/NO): NO